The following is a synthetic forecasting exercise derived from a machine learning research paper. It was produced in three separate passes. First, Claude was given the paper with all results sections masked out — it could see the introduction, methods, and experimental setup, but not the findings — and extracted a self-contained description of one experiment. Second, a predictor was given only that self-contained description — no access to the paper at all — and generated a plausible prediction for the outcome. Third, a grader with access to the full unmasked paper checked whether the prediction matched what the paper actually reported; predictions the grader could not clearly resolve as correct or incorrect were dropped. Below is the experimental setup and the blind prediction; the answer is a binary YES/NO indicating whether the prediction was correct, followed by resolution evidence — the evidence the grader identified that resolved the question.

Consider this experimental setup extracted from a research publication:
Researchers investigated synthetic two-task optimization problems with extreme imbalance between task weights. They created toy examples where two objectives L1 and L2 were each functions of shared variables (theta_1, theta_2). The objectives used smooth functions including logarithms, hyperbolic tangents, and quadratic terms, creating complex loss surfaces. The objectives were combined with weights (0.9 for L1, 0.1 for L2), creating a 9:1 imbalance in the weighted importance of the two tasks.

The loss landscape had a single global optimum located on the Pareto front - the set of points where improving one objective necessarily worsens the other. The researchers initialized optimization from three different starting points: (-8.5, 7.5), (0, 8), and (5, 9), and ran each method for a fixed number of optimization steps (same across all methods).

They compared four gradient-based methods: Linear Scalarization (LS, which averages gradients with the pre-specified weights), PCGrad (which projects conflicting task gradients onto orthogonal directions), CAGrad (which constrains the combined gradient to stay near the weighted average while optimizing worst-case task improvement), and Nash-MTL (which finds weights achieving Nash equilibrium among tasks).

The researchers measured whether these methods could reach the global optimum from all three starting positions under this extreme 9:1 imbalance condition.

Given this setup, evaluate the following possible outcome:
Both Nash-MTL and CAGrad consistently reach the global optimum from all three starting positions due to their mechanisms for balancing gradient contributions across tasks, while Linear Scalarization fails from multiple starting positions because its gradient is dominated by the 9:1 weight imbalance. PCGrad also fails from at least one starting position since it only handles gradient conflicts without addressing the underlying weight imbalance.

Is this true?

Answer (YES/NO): NO